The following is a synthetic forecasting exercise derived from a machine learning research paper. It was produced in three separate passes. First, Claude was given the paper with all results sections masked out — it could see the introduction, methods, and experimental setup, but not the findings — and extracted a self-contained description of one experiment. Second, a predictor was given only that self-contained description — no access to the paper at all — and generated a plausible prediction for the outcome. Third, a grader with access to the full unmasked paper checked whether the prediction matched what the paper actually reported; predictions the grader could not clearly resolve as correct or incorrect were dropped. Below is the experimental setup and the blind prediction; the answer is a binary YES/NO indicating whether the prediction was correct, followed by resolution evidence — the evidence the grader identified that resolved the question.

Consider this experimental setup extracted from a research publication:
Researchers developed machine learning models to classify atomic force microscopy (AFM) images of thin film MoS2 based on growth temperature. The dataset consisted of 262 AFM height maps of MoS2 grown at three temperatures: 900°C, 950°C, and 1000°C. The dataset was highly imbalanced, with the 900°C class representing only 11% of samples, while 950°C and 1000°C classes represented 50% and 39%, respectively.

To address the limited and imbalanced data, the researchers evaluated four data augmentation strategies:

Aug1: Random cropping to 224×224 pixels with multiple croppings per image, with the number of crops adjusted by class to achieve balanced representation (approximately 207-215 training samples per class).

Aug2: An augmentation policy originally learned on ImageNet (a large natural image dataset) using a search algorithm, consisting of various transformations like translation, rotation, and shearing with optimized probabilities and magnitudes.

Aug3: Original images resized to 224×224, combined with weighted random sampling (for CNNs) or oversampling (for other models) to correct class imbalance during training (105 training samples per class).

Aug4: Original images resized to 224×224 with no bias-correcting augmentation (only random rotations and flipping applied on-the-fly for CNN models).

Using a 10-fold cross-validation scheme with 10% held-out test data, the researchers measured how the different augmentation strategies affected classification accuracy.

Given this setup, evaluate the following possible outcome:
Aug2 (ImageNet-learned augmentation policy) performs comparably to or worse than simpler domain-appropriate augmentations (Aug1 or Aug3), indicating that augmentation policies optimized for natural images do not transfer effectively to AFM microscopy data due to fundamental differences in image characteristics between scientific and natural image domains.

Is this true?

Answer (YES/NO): NO